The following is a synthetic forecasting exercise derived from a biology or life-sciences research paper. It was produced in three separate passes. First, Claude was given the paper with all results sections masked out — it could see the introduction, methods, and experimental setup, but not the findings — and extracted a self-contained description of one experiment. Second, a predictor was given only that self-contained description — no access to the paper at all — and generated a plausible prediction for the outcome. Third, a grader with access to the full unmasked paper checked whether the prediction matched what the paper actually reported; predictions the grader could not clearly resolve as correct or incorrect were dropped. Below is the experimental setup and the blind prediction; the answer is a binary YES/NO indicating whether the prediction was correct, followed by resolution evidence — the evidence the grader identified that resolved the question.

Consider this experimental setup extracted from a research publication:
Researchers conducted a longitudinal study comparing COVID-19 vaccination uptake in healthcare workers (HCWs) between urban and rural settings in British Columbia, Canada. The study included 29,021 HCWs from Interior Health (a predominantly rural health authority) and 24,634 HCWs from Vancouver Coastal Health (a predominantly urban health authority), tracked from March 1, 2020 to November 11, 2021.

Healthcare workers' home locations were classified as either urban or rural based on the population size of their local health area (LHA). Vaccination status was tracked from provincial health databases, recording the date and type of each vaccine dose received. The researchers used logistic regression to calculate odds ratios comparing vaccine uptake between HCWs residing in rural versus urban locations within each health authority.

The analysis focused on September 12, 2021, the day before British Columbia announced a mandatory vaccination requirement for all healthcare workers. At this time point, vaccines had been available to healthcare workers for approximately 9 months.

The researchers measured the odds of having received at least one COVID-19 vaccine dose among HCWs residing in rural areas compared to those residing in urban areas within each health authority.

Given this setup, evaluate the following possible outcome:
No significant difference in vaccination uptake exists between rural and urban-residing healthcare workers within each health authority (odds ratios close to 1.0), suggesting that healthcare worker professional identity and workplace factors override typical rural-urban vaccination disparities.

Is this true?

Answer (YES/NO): NO